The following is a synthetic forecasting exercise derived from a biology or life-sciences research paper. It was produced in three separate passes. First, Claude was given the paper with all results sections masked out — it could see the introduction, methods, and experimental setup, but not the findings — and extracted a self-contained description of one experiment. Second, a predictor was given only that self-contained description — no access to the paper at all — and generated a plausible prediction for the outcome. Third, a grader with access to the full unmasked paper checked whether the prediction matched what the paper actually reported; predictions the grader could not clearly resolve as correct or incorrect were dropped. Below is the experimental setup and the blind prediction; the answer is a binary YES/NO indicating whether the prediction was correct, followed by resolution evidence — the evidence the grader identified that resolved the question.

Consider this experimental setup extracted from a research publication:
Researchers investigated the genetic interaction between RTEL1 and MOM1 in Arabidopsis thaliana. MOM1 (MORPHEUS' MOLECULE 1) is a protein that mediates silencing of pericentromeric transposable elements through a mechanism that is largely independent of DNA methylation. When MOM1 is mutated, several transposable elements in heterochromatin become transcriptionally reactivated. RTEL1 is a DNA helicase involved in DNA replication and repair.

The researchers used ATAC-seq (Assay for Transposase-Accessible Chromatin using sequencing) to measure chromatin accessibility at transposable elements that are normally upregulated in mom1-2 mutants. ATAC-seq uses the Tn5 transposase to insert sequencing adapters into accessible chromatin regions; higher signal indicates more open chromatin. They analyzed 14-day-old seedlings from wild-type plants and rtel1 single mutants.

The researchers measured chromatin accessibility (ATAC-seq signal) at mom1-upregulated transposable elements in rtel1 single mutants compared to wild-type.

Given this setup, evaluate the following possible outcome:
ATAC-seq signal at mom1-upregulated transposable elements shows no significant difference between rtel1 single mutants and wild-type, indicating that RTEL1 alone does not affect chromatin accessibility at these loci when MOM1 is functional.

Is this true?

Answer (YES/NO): YES